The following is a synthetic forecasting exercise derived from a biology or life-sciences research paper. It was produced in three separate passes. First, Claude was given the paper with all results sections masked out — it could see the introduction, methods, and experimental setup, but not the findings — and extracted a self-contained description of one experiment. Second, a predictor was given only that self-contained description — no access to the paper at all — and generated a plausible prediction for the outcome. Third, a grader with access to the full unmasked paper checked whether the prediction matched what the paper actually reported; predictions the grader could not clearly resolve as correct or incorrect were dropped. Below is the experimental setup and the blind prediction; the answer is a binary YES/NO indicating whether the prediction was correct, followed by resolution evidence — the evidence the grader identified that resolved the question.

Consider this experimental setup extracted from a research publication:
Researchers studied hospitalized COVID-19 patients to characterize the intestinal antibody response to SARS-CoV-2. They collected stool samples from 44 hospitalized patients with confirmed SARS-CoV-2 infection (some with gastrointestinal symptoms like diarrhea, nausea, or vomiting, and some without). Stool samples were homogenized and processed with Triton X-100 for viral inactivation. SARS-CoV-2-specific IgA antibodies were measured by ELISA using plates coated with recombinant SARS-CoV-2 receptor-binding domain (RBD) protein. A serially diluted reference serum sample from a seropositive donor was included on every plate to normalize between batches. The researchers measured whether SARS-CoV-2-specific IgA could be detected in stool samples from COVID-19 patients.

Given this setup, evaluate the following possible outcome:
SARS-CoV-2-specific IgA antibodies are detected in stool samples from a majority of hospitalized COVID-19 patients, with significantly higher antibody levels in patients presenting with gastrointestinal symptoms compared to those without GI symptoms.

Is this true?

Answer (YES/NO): NO